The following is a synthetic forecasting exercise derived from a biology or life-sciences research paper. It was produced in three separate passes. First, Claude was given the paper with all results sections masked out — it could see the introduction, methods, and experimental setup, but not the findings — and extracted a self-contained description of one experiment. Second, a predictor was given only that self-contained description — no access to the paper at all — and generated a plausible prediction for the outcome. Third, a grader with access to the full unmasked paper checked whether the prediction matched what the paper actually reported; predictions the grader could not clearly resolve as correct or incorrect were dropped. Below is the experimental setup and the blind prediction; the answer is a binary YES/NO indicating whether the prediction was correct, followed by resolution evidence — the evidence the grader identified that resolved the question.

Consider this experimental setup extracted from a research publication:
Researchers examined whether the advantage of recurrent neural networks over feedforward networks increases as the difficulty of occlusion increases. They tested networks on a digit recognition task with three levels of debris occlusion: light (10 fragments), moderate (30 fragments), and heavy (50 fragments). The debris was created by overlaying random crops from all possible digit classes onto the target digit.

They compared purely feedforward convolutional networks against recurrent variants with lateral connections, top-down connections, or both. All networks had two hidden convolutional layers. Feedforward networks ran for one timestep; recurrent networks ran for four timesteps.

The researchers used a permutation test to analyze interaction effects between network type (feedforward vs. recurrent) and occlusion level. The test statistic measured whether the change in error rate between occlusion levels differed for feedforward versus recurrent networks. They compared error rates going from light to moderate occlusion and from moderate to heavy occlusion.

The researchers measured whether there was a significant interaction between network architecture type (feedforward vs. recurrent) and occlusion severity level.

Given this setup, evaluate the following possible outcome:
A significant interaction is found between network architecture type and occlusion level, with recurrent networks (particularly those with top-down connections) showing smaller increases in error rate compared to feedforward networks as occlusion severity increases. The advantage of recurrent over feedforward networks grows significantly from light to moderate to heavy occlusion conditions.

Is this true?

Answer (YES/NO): NO